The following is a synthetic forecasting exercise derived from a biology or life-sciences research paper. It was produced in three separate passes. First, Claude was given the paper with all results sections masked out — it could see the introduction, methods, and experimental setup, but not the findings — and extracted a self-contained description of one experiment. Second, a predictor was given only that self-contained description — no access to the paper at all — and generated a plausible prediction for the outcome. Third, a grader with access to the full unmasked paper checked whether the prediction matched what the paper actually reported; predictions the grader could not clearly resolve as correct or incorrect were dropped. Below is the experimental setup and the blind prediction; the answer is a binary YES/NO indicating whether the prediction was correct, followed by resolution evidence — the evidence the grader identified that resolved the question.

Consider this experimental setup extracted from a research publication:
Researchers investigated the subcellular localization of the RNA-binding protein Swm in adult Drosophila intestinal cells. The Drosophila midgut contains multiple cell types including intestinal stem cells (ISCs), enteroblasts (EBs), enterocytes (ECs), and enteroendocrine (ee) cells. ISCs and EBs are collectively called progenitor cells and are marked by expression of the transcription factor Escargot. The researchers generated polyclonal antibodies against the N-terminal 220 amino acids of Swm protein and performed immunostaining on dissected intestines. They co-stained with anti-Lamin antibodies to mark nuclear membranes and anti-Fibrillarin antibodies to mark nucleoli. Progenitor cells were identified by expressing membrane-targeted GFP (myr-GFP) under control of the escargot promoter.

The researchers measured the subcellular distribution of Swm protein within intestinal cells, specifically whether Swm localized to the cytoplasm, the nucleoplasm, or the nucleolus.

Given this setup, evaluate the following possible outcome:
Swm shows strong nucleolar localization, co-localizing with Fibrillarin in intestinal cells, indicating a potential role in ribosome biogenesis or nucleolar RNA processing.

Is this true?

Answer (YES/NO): NO